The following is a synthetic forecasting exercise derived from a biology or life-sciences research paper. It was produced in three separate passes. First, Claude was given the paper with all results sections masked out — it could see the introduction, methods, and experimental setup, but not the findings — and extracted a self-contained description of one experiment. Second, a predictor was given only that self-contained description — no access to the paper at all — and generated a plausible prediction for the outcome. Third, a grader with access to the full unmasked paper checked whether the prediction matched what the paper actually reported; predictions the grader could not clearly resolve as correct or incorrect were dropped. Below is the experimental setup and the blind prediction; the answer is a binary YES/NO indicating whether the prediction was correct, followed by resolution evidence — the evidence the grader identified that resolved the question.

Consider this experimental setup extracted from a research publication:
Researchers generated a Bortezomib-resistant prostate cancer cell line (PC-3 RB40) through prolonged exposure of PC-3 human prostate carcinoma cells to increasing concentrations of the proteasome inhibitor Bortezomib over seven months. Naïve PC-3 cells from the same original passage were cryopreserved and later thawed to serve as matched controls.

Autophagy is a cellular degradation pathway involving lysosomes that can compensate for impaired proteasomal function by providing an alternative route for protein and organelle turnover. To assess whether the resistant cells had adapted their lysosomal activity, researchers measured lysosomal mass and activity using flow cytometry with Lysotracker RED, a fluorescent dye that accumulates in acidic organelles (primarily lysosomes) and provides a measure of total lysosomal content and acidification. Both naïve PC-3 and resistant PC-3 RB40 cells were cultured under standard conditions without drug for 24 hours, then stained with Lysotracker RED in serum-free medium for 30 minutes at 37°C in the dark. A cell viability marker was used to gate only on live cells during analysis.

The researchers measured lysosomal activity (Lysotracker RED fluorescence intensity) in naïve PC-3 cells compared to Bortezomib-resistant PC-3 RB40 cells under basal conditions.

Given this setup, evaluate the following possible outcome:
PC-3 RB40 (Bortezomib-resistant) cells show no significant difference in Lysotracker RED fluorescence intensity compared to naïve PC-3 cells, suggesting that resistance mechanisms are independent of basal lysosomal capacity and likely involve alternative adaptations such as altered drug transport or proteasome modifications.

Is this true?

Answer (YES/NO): NO